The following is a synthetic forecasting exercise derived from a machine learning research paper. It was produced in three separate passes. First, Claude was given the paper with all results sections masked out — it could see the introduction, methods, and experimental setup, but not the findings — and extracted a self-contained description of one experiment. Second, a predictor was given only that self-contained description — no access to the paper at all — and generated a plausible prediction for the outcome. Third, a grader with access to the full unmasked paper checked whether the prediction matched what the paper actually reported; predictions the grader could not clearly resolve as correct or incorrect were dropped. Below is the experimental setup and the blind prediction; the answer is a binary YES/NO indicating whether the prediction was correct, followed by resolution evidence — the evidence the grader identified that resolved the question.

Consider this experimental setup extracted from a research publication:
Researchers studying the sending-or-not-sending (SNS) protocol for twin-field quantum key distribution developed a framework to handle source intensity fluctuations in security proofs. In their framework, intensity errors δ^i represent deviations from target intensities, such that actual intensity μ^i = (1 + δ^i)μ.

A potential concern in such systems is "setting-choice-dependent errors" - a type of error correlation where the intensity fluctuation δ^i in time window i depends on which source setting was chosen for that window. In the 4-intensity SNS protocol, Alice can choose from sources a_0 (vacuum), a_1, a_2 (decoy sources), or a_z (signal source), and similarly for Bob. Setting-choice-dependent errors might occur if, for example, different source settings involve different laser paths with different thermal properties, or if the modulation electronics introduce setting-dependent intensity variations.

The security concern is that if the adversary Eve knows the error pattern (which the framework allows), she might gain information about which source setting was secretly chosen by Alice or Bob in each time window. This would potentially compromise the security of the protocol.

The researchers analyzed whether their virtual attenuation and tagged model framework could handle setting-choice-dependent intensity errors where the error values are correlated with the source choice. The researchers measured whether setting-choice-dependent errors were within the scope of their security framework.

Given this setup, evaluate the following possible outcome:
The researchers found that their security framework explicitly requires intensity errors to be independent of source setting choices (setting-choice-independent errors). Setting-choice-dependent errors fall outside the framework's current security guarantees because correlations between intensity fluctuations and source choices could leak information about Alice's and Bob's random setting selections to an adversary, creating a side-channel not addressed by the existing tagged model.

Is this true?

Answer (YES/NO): YES